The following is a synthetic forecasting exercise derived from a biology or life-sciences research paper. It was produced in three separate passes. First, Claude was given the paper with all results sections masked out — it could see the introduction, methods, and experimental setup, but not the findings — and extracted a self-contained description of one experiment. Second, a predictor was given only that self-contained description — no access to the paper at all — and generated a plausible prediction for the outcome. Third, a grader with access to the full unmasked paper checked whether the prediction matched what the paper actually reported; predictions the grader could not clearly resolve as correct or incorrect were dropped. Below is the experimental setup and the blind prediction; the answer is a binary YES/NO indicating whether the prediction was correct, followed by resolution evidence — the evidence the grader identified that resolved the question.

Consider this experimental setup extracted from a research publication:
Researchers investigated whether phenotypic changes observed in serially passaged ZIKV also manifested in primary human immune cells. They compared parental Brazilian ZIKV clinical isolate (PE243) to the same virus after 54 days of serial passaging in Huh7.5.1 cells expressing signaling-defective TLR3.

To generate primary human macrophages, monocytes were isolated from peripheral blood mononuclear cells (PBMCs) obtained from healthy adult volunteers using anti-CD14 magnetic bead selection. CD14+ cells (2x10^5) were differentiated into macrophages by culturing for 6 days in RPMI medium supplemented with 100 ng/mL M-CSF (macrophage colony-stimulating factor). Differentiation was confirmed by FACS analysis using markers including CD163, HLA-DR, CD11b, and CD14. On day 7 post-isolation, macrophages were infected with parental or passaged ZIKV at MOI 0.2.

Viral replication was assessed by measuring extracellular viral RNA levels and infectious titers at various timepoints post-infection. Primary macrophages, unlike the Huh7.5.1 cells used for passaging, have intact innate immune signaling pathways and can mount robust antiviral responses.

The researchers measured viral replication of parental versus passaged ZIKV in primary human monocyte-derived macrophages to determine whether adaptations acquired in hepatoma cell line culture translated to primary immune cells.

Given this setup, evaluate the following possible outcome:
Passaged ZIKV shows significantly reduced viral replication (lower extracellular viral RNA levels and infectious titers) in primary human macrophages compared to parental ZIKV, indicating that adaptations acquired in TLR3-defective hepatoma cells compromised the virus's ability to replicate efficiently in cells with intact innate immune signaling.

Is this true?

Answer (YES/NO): YES